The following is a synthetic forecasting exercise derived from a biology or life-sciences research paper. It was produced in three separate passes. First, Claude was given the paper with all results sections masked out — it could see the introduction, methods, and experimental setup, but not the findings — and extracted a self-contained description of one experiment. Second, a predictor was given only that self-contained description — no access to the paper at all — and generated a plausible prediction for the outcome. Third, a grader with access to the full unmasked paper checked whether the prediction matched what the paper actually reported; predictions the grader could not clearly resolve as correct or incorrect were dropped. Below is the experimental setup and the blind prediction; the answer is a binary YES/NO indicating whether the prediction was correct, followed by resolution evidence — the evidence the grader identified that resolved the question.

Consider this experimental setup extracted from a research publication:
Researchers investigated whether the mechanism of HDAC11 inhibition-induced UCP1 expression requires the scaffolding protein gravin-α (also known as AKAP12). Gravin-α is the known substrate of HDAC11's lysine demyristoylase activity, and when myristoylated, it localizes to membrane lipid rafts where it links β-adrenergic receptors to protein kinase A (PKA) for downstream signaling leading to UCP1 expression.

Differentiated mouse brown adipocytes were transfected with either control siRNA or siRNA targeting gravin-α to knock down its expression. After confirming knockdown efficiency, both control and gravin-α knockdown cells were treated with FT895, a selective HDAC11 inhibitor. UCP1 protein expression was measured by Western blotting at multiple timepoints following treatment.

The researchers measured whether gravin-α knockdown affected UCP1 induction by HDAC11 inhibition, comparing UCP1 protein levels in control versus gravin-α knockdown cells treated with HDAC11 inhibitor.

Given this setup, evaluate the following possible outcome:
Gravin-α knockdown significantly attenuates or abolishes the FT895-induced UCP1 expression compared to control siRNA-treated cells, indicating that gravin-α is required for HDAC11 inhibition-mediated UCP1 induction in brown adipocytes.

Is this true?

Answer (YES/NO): YES